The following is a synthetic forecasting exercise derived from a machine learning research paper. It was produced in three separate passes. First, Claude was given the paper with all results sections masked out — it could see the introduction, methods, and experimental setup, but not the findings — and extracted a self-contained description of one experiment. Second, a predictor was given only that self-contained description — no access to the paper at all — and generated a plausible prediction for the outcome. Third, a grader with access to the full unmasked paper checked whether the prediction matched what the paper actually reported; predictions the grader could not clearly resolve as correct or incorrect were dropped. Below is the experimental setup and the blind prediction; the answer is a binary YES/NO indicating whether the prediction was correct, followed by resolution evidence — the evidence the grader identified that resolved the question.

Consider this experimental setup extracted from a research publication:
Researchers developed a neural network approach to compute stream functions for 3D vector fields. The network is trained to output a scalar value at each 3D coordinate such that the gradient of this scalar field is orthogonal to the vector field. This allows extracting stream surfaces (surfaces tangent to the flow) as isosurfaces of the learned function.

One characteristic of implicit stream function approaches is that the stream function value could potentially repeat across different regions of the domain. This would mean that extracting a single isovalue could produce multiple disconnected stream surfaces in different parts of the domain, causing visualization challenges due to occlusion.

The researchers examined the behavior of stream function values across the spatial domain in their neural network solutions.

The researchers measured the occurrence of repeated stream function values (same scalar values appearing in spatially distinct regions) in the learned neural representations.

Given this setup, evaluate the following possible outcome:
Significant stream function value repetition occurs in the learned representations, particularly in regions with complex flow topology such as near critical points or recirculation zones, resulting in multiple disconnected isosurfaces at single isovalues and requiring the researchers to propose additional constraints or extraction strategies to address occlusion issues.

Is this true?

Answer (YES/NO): NO